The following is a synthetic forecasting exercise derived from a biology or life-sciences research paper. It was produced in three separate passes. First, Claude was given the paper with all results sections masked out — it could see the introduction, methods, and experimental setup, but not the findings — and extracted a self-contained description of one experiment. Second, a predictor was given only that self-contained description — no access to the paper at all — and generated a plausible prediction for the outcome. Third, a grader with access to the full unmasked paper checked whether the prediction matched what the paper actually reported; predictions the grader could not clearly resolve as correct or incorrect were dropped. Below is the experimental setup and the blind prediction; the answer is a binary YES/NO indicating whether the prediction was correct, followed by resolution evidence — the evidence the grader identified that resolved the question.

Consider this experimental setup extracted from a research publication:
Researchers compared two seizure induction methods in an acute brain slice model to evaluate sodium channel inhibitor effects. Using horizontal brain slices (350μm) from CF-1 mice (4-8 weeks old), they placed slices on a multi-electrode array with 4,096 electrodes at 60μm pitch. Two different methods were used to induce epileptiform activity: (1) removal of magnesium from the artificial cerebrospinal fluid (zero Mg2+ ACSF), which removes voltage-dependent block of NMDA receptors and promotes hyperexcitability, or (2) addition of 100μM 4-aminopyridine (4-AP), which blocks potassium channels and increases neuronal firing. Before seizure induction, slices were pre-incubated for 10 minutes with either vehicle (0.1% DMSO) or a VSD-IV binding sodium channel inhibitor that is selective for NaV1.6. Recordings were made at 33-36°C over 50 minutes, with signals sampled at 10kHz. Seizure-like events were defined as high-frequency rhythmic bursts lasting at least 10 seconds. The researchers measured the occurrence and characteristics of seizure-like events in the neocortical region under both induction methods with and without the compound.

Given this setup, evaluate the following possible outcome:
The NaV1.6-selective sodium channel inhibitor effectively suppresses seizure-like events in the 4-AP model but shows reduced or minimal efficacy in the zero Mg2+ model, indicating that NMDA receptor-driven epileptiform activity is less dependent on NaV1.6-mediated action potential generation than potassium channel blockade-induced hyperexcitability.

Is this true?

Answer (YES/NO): NO